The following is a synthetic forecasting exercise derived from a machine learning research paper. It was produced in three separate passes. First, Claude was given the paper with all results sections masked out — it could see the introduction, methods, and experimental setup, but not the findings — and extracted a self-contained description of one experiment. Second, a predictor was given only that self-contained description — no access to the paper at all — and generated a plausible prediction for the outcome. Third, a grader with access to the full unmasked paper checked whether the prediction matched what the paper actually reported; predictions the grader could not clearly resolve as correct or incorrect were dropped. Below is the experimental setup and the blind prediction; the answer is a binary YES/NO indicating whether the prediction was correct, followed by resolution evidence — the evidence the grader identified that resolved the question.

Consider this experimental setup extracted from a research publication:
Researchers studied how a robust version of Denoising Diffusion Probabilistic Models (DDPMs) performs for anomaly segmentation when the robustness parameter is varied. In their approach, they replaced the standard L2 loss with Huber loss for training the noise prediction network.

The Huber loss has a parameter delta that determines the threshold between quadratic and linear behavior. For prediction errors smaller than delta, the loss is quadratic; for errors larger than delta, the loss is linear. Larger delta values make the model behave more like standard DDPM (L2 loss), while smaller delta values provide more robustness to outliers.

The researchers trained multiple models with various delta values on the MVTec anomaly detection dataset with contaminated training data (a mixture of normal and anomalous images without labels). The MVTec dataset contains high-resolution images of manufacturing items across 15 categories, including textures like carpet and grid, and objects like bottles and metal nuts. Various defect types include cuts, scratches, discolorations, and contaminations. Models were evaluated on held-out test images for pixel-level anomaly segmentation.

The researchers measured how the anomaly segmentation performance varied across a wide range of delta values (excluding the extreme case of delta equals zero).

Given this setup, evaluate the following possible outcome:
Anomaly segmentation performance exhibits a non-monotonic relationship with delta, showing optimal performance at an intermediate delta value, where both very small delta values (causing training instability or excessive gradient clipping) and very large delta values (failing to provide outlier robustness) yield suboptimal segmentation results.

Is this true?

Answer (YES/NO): NO